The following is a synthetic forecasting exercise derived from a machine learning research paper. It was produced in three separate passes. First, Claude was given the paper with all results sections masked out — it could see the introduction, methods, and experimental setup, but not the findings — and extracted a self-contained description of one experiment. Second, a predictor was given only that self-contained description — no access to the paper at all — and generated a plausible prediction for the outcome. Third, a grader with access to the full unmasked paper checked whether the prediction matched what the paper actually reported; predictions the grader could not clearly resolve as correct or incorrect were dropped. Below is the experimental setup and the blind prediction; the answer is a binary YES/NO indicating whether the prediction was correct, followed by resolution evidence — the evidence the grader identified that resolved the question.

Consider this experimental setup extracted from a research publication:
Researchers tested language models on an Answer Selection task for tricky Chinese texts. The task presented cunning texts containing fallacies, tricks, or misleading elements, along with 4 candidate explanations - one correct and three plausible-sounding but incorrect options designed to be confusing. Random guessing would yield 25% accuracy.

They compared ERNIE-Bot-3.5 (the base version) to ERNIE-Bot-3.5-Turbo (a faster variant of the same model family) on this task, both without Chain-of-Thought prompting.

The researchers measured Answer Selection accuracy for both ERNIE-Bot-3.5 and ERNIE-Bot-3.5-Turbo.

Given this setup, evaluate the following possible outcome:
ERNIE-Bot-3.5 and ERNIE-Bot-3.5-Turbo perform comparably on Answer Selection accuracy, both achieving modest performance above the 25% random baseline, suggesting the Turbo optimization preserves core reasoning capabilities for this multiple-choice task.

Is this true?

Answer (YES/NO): NO